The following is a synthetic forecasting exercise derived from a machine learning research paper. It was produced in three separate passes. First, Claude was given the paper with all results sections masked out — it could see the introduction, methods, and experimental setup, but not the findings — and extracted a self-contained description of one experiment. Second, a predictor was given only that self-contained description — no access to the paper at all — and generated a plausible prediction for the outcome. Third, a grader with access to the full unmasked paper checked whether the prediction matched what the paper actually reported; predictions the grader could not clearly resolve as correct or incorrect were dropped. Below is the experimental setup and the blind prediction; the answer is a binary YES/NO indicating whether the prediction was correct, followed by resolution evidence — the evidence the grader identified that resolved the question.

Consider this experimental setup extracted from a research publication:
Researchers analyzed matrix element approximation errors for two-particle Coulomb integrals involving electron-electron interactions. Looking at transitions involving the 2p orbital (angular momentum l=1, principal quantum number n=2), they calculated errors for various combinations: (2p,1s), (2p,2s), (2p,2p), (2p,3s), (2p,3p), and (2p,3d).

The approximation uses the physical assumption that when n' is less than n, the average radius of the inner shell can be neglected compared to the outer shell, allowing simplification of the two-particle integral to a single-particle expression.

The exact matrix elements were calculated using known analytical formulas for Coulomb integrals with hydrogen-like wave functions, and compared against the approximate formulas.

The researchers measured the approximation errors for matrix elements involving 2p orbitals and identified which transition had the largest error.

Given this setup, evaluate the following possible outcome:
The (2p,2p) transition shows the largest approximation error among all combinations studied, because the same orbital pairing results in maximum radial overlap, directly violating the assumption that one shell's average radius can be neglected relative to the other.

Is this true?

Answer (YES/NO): NO